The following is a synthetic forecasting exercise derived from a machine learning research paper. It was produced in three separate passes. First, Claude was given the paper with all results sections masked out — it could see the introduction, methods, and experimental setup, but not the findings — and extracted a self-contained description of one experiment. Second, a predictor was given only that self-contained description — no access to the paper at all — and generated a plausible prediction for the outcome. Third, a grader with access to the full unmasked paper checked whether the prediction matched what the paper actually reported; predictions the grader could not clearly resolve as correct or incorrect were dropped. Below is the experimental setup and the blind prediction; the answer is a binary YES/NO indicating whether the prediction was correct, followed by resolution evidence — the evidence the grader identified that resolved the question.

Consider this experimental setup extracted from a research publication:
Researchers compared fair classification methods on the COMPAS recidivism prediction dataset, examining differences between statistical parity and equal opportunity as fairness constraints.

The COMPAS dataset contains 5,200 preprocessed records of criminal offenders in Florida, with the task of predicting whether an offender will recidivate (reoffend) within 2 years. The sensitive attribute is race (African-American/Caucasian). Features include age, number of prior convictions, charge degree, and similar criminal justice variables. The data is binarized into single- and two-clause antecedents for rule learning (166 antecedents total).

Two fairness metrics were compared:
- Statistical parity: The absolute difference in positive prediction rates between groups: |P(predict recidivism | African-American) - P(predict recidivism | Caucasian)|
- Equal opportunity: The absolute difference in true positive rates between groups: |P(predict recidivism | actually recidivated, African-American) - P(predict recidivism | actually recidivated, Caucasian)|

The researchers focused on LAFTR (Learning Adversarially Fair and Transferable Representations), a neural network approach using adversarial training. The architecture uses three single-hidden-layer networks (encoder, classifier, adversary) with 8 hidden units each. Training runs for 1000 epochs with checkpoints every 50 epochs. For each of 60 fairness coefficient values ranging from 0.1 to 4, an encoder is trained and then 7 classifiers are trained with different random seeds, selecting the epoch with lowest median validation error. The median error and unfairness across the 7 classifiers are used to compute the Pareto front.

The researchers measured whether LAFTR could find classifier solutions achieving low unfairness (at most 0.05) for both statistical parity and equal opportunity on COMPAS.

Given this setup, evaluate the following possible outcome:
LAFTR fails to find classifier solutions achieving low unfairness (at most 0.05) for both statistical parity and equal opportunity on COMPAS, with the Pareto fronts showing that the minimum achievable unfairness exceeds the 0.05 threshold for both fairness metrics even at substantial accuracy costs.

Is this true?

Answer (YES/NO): NO